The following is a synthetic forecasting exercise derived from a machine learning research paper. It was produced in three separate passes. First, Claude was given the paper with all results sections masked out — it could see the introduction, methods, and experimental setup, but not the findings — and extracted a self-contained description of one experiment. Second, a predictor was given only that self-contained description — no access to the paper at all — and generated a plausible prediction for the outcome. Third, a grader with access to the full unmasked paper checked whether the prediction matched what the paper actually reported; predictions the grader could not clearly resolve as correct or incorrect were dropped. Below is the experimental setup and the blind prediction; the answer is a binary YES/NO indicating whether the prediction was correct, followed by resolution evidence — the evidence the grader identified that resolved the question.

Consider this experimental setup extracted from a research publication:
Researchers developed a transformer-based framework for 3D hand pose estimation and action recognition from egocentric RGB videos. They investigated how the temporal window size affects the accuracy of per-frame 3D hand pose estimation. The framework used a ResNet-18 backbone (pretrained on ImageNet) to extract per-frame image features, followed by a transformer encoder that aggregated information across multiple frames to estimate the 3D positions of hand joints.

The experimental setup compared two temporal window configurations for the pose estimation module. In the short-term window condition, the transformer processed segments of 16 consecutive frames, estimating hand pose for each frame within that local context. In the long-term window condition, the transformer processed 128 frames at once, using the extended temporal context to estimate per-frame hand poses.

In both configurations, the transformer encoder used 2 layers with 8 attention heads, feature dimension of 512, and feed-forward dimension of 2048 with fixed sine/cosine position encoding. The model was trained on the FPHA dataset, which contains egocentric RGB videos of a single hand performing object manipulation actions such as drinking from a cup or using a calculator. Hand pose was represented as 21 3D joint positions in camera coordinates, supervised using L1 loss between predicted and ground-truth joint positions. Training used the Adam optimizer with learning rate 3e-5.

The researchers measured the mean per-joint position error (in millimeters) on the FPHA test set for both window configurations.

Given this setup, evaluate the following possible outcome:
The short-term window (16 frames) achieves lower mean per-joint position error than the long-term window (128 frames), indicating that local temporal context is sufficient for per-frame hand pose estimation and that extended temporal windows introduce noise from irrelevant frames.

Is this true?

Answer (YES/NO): YES